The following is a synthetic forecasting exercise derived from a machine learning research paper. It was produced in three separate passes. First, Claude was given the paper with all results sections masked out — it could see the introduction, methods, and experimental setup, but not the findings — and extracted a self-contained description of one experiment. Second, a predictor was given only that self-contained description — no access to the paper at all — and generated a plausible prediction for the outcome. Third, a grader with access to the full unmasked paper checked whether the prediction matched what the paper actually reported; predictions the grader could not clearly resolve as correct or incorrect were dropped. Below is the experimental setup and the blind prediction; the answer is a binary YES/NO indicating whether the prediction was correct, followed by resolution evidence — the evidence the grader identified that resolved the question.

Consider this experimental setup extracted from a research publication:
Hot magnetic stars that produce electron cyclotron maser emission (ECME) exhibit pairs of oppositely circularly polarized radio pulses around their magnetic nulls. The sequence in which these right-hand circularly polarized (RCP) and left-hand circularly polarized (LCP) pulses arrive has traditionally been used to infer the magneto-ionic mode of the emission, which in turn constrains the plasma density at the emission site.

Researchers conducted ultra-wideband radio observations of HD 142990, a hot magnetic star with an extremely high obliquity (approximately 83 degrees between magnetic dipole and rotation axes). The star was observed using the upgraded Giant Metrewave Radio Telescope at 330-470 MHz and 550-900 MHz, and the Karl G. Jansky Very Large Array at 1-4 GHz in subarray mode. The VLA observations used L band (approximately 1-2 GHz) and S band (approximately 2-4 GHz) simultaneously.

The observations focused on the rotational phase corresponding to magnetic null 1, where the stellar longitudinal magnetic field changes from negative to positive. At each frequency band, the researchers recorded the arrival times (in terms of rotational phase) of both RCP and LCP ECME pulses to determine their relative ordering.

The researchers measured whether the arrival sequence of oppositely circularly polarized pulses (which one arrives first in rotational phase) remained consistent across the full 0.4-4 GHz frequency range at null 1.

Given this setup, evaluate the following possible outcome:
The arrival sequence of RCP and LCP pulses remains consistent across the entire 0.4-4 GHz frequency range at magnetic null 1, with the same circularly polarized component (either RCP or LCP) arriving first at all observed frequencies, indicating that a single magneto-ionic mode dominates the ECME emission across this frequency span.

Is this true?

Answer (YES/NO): NO